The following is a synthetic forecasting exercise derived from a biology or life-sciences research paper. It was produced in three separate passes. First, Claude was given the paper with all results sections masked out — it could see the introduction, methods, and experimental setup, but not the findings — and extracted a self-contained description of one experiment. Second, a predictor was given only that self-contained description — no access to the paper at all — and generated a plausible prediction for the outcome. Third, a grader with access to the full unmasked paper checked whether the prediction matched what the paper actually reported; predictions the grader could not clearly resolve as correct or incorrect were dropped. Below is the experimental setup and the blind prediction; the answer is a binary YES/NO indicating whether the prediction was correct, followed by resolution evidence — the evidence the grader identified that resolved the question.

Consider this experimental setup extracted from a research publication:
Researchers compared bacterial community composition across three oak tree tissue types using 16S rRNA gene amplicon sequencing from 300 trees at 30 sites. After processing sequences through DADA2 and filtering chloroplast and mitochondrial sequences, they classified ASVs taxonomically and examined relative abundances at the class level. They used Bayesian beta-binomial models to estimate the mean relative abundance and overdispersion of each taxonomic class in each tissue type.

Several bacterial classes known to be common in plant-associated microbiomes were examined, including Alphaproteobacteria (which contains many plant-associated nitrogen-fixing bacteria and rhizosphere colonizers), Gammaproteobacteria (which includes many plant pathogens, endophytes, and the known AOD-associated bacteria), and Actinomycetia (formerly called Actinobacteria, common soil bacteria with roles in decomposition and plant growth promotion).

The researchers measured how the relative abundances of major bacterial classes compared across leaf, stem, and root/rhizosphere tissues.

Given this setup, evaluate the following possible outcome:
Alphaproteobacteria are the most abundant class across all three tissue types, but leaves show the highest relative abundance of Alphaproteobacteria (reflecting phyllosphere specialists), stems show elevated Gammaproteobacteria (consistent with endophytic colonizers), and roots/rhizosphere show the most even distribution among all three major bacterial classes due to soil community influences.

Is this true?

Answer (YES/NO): NO